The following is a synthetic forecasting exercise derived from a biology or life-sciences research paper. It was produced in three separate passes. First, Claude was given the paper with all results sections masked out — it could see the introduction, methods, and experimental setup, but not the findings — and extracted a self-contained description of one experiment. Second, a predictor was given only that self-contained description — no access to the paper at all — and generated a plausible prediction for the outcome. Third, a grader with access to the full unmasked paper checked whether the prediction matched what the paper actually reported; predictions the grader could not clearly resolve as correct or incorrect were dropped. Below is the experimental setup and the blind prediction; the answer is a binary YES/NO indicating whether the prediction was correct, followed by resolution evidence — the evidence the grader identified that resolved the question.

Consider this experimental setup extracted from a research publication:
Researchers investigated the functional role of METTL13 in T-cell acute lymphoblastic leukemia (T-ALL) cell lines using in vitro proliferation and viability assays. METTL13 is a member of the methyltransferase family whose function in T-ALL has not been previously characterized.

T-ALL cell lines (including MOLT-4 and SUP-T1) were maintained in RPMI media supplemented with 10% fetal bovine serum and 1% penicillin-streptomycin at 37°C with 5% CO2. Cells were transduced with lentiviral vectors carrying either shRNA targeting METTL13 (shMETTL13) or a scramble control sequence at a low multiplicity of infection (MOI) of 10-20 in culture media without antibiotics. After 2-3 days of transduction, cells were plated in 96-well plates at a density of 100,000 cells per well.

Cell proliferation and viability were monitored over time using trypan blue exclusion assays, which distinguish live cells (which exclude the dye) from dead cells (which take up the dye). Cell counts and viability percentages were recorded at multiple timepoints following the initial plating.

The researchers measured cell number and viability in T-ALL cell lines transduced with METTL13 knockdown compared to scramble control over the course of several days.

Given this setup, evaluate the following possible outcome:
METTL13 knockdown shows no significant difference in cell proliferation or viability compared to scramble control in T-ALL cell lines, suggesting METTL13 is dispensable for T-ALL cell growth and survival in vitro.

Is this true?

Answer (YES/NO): NO